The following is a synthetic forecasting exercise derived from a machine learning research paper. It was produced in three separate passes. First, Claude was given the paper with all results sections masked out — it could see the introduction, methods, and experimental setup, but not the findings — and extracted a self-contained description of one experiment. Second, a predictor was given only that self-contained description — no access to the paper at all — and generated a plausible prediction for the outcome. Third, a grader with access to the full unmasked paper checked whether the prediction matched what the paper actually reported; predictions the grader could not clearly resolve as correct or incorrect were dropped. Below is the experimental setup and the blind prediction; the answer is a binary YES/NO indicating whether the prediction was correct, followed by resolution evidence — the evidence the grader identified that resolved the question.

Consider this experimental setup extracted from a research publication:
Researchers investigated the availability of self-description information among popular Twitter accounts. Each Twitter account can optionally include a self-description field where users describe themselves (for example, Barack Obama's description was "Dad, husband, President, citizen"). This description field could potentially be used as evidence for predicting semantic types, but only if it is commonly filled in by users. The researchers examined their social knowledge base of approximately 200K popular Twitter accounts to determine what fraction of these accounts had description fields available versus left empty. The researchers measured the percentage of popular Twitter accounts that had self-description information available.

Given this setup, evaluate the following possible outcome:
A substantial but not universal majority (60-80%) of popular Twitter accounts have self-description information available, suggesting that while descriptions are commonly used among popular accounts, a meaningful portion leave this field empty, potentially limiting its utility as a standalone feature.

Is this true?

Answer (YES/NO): NO